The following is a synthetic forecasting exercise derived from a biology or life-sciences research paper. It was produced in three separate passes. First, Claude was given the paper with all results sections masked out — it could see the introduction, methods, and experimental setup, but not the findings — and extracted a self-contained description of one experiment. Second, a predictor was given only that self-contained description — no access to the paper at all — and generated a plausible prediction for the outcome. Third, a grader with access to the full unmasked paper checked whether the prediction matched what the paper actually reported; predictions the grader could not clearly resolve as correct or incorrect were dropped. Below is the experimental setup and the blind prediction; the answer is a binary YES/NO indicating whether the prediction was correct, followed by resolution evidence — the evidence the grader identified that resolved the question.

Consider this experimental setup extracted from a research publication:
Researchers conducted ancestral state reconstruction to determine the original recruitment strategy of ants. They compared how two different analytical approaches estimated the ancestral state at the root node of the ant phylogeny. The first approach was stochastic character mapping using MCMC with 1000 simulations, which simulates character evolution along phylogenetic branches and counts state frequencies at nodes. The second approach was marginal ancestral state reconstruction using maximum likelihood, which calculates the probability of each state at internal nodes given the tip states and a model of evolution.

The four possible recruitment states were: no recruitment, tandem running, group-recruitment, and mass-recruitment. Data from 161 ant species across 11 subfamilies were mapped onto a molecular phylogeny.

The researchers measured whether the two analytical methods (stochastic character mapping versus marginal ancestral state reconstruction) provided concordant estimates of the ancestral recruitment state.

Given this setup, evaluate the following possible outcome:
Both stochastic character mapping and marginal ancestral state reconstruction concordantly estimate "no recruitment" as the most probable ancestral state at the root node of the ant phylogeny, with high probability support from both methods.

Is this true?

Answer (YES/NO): NO